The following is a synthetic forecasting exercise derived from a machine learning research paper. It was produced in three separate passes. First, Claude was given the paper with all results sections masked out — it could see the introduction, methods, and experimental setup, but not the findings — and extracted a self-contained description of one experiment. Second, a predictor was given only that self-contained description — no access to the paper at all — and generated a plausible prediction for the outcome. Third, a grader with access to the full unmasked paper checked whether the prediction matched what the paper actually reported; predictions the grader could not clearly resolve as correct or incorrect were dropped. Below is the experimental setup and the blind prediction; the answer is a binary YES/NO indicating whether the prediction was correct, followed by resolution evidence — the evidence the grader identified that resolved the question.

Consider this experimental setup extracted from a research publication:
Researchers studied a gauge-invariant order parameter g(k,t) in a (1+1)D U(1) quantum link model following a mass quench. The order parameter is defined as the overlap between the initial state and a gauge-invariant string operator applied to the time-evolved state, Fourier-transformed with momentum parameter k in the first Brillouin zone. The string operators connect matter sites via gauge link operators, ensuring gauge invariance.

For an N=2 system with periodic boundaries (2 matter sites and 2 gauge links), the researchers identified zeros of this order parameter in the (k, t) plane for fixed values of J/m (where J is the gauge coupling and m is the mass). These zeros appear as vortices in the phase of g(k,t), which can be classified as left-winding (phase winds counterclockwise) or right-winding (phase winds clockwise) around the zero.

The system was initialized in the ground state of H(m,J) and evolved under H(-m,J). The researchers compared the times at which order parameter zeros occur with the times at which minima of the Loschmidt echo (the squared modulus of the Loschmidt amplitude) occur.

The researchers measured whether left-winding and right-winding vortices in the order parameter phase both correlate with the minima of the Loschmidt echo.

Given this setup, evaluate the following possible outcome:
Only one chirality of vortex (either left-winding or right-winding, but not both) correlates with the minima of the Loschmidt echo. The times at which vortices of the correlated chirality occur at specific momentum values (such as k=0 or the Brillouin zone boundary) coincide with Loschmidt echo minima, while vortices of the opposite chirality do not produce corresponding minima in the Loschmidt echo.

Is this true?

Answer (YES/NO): YES